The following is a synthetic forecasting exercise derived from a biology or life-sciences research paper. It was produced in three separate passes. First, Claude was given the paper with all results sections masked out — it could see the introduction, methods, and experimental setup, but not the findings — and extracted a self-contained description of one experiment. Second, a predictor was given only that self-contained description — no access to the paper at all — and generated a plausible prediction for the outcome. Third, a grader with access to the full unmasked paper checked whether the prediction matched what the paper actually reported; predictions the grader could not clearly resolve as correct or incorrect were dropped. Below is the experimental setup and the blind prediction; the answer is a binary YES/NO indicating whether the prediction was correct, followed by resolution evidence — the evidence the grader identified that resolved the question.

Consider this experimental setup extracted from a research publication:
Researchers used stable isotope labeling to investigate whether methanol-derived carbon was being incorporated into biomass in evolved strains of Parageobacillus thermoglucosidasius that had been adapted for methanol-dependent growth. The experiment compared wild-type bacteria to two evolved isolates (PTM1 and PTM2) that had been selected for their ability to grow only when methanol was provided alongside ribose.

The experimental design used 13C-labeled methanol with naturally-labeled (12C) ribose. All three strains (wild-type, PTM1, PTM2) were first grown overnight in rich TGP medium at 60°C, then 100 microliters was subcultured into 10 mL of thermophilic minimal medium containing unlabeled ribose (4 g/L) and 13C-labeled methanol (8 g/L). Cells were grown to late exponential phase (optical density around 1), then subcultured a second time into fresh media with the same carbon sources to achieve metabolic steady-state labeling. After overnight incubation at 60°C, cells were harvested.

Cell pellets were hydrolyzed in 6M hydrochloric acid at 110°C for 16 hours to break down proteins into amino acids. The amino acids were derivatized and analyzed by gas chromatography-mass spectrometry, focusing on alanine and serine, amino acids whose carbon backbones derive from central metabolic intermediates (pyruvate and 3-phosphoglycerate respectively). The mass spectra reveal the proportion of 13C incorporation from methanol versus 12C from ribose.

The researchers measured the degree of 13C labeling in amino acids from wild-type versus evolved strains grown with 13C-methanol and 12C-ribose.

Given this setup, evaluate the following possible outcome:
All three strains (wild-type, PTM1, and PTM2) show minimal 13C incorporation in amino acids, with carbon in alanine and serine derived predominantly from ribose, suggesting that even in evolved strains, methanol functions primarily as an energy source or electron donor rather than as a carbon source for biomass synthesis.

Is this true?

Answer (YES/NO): NO